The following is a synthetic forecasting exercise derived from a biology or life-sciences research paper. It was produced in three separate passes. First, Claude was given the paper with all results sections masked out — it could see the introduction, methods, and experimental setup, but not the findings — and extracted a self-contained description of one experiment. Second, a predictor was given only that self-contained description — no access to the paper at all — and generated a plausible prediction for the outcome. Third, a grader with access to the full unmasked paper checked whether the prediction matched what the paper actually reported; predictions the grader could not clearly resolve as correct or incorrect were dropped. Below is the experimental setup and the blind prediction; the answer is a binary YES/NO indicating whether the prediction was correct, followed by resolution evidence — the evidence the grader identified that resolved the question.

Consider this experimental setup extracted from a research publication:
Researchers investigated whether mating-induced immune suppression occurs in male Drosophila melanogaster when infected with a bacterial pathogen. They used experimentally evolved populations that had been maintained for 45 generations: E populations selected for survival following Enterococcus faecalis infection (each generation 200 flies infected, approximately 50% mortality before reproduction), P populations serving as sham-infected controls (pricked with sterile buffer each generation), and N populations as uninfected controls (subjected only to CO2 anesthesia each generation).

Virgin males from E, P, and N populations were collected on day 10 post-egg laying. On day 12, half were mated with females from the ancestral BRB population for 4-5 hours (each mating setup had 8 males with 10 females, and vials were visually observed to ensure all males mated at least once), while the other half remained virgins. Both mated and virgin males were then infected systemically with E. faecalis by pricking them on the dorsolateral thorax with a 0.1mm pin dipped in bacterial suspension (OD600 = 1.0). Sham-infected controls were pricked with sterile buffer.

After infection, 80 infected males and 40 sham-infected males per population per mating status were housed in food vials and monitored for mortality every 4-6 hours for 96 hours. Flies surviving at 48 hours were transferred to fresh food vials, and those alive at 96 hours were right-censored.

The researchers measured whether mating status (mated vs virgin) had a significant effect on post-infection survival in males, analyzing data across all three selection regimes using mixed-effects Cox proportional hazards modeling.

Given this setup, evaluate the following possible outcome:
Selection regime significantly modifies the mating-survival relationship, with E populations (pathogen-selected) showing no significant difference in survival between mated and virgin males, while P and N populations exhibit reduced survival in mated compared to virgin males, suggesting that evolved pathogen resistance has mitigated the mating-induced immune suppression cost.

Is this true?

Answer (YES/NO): NO